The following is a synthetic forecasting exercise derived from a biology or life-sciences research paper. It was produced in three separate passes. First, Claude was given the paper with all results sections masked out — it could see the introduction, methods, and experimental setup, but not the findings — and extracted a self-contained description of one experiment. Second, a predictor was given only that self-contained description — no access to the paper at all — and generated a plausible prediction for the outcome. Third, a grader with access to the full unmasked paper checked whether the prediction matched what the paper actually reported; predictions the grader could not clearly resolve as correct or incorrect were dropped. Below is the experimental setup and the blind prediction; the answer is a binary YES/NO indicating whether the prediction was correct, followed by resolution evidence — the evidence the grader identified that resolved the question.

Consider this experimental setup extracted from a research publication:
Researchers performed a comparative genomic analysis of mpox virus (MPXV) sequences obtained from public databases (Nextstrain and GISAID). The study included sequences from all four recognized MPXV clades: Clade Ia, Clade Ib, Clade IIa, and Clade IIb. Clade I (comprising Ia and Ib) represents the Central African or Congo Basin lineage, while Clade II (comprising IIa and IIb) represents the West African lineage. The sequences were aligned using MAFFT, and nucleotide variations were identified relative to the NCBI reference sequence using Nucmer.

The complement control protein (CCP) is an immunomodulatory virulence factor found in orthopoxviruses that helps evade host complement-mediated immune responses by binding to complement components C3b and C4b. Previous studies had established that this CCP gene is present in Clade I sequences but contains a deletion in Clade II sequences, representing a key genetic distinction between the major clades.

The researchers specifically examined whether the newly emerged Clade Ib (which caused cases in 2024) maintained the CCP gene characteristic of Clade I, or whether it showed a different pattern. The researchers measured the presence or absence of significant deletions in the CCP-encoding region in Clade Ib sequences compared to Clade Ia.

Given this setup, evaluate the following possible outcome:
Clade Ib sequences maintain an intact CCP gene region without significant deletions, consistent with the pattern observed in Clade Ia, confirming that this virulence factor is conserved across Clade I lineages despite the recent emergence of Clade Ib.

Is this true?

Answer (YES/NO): NO